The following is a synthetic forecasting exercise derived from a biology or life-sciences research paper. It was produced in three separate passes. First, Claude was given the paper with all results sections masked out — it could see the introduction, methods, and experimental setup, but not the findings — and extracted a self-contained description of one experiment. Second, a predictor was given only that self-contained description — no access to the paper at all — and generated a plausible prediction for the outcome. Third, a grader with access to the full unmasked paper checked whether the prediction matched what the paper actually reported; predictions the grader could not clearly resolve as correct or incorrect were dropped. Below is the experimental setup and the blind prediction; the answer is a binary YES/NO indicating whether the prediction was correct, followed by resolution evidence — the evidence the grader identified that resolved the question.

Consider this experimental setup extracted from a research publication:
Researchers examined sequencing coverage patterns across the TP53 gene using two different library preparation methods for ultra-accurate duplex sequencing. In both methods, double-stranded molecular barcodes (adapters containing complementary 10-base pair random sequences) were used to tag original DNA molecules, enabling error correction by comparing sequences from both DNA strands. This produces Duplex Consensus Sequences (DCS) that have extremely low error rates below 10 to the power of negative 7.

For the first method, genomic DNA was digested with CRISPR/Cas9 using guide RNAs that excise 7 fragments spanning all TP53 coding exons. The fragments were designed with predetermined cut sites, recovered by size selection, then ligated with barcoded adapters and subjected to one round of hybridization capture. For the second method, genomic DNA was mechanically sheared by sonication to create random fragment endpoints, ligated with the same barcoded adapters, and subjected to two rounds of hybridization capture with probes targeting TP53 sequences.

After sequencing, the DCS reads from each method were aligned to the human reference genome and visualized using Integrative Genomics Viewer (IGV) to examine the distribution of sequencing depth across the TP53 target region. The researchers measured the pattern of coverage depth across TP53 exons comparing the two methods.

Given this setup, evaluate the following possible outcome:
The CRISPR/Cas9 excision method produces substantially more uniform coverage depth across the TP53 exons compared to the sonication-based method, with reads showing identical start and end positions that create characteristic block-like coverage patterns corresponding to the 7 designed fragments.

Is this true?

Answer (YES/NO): YES